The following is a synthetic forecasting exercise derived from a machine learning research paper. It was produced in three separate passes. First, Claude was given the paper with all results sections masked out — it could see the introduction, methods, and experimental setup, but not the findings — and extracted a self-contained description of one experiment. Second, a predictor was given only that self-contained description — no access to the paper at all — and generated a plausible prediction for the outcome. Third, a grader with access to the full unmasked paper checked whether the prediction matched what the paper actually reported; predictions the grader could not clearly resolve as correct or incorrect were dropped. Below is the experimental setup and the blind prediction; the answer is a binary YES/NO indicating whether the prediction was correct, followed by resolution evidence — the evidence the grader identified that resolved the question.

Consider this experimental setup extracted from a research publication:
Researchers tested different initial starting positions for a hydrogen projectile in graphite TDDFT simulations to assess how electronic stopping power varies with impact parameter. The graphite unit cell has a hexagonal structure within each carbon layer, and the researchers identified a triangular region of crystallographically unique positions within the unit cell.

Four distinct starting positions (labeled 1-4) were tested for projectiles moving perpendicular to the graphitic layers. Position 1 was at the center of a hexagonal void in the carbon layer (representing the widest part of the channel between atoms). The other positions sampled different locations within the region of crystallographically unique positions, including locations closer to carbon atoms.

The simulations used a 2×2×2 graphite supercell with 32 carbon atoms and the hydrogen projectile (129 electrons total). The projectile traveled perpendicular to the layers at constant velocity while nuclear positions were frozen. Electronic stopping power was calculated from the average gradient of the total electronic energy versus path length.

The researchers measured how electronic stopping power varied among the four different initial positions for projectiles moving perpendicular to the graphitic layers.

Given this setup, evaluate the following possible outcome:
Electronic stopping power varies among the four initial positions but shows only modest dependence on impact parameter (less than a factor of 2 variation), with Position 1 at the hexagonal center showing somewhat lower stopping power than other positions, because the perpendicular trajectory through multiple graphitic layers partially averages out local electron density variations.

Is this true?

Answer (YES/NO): YES